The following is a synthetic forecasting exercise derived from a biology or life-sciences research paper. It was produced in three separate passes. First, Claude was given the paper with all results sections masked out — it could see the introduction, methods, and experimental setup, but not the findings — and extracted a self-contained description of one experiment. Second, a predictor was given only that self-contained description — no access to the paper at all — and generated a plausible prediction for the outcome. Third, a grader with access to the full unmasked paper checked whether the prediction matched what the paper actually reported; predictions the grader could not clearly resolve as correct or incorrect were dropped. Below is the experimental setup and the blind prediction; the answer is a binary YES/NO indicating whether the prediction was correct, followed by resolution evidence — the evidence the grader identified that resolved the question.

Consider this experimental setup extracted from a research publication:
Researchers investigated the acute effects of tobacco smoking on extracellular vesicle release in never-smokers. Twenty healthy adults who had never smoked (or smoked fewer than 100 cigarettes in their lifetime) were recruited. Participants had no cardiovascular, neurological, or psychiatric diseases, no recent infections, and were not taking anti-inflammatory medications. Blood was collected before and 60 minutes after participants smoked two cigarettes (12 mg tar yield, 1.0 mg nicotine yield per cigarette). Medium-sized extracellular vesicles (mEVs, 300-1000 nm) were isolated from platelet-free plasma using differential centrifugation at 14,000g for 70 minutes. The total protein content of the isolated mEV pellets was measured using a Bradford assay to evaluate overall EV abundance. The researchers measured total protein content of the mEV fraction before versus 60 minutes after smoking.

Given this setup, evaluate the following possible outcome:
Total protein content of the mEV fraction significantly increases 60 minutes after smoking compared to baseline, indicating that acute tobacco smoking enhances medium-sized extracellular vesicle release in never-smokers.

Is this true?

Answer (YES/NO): YES